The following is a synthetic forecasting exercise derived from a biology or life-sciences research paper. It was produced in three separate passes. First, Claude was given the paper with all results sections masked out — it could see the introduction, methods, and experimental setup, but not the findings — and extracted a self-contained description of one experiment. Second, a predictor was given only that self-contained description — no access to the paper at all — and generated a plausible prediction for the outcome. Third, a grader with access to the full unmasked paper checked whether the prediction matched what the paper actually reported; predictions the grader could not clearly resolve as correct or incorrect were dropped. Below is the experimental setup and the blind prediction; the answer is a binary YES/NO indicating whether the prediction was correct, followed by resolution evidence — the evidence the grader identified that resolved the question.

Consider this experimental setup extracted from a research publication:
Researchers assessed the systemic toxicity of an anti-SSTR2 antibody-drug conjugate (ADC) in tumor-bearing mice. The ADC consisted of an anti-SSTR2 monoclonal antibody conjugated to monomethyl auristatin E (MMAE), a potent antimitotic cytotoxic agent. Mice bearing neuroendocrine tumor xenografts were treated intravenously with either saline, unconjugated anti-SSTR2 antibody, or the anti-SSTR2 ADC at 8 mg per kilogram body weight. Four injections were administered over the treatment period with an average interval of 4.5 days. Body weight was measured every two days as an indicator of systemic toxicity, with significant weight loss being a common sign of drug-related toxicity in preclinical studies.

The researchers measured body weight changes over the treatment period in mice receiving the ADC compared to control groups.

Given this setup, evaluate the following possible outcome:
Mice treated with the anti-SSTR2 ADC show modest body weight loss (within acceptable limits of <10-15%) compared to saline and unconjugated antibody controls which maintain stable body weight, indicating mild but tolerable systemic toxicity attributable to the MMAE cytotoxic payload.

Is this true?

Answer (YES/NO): NO